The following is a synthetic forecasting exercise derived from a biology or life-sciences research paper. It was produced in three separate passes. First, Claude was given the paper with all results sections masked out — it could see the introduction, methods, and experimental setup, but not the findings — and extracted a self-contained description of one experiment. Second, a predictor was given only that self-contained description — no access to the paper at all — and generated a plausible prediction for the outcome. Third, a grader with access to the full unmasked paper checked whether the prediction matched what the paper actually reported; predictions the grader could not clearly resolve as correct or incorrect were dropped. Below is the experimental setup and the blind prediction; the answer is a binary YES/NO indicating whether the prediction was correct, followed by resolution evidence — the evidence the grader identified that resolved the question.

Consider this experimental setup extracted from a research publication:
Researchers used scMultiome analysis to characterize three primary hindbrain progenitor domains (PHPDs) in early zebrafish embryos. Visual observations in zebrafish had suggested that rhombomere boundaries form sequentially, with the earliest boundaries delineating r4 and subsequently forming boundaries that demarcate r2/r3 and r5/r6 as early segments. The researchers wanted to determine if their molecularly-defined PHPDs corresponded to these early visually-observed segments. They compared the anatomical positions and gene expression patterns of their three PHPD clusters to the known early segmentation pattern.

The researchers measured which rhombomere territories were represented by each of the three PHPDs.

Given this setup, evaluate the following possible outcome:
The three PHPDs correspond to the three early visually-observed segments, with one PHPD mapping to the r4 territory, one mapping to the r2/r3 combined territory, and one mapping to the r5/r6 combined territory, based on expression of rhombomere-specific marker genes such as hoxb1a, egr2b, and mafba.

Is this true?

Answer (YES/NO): YES